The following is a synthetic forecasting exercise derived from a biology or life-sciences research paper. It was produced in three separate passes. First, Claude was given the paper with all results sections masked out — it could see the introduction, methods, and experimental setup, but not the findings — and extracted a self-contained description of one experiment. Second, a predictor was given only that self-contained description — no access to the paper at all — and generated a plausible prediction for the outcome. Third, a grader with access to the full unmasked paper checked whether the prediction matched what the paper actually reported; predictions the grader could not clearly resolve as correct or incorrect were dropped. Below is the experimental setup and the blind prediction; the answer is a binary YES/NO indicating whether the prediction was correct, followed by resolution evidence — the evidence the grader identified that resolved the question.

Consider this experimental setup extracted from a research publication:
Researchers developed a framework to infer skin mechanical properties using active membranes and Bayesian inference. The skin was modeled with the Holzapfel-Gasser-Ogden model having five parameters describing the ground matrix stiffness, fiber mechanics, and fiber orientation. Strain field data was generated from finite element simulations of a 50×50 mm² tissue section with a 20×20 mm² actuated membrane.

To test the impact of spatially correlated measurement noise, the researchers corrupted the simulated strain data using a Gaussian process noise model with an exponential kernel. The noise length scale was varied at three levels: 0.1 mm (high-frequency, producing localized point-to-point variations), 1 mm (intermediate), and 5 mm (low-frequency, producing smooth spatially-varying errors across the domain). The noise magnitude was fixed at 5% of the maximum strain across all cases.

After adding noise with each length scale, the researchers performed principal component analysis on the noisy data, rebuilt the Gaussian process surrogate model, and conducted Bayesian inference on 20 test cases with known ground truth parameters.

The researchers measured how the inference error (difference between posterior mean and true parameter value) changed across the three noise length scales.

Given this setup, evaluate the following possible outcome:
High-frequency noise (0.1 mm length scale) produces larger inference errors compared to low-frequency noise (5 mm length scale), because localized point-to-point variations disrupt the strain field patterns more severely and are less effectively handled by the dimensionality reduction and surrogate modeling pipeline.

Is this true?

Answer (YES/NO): NO